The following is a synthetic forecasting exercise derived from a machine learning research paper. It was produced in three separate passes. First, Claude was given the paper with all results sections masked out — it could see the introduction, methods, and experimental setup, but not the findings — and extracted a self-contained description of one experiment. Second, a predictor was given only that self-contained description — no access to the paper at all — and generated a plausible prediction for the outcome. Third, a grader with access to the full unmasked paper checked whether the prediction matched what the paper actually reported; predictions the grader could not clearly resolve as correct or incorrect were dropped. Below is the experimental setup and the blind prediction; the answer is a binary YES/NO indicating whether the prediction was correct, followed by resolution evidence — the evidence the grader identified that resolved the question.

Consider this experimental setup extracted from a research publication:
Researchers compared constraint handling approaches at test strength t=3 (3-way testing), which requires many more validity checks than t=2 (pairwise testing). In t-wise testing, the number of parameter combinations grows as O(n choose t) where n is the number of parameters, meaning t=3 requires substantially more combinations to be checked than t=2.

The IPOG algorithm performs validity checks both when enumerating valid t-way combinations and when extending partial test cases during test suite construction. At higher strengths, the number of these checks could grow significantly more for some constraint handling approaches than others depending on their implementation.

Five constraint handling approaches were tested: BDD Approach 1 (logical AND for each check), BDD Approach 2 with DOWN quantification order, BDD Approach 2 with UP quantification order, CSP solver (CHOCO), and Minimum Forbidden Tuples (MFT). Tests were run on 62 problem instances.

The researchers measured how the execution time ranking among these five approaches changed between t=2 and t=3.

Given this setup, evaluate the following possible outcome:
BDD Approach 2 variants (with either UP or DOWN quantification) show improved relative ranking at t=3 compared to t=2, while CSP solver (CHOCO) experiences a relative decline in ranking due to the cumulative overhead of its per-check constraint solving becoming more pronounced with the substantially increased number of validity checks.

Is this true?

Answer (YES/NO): NO